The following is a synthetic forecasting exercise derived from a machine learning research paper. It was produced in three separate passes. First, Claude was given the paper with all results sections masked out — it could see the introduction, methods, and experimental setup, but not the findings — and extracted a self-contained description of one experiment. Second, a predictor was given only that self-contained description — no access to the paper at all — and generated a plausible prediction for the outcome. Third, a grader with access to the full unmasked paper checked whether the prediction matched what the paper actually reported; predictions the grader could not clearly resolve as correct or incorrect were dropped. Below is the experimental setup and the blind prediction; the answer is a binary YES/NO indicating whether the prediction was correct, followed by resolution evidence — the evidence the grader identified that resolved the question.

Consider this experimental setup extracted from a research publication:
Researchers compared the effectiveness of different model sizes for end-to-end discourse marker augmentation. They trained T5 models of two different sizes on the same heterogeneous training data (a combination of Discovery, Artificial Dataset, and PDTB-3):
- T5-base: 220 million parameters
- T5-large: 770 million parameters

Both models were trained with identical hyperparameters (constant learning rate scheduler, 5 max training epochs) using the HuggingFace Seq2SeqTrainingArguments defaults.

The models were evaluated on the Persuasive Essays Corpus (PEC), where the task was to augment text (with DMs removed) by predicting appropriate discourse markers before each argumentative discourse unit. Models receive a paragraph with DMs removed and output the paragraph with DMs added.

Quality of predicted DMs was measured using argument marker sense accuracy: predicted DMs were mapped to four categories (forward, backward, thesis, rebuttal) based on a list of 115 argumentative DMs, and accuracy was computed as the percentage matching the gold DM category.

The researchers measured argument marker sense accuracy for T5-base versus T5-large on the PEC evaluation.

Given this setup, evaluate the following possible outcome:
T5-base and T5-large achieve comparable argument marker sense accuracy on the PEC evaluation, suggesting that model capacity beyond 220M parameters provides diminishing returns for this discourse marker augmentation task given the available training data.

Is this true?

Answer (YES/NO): YES